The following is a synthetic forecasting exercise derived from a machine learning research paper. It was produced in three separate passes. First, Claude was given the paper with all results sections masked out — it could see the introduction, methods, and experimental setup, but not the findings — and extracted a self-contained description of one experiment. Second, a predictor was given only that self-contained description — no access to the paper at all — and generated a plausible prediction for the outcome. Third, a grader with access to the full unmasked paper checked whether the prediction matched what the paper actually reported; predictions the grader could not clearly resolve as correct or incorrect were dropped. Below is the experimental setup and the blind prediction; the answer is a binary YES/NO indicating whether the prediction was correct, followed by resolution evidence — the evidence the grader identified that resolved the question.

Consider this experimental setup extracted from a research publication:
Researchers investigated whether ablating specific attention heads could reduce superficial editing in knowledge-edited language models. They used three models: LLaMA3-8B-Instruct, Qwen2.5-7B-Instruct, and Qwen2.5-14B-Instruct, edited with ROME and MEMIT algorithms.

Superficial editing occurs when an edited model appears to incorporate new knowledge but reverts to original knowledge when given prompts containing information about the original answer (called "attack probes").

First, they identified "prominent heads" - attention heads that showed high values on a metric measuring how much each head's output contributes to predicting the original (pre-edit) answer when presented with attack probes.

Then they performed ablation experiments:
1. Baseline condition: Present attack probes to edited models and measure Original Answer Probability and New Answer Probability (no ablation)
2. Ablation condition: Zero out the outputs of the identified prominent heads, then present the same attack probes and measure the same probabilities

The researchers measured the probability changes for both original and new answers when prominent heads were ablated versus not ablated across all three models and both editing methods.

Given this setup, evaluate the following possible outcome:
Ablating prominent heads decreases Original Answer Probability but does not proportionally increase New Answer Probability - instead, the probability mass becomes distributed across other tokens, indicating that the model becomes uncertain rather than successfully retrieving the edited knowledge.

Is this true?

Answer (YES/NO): NO